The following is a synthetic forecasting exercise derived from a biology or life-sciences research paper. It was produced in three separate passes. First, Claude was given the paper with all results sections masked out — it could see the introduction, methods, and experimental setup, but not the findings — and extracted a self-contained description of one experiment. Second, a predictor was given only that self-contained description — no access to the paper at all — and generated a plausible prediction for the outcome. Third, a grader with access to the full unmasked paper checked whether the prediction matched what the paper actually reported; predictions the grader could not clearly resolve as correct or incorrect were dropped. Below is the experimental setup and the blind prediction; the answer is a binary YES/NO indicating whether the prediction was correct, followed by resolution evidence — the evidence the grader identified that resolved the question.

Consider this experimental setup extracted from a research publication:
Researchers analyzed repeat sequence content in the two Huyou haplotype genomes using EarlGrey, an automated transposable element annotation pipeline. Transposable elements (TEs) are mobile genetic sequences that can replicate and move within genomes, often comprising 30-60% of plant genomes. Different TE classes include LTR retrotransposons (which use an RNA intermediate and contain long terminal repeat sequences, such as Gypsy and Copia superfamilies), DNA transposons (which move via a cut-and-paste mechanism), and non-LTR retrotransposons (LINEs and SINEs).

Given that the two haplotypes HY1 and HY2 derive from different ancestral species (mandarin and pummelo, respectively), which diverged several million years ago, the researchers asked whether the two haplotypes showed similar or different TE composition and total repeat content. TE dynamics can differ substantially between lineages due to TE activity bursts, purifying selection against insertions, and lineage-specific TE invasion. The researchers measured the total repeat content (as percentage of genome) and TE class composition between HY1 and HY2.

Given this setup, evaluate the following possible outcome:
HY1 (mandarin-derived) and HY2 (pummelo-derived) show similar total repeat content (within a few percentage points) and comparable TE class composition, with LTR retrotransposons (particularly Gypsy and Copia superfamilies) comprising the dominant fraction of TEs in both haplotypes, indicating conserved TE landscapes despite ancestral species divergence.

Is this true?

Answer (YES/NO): YES